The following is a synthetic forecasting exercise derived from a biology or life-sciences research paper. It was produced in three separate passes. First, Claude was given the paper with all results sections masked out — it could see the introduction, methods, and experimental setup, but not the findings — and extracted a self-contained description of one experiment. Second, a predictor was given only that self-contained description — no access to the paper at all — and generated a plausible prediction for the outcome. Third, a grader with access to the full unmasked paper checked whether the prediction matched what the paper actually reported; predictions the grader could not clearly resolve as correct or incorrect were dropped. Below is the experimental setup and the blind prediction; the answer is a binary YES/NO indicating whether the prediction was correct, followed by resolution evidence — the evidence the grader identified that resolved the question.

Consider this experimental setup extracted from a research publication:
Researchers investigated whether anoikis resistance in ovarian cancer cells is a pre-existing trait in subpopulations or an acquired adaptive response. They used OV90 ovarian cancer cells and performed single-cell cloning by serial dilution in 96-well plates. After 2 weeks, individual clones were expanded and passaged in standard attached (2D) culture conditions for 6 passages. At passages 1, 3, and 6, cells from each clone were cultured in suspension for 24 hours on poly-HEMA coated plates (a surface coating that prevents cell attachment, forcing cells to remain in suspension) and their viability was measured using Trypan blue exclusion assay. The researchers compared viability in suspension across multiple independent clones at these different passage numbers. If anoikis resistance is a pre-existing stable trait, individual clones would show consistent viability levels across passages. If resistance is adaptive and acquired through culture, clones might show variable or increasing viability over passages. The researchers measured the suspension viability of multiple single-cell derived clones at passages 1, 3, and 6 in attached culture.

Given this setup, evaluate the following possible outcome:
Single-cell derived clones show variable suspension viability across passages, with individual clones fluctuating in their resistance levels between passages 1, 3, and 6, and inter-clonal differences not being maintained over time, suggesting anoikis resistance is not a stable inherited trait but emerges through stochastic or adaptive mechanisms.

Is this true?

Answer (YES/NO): YES